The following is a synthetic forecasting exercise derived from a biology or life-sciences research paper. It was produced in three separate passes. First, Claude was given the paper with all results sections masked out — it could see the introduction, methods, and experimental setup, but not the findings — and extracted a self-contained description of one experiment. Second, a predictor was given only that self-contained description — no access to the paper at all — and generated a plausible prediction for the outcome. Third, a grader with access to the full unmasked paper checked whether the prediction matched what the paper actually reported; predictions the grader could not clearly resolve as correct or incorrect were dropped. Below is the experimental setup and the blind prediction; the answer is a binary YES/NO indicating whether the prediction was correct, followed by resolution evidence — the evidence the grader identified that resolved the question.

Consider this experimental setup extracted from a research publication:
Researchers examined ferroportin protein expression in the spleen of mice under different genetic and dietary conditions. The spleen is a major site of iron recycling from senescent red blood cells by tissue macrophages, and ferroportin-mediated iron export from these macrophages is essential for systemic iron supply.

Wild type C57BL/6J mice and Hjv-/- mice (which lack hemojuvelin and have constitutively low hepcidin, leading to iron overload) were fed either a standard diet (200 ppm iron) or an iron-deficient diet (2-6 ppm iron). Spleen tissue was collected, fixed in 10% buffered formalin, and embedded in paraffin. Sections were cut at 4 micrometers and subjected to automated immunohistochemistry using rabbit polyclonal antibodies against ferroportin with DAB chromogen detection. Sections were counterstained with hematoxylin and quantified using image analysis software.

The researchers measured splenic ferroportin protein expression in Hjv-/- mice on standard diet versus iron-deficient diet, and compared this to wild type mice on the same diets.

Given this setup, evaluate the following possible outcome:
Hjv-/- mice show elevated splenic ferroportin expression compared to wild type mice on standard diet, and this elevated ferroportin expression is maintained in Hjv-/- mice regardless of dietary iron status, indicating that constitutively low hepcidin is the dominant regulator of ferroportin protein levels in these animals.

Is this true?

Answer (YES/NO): NO